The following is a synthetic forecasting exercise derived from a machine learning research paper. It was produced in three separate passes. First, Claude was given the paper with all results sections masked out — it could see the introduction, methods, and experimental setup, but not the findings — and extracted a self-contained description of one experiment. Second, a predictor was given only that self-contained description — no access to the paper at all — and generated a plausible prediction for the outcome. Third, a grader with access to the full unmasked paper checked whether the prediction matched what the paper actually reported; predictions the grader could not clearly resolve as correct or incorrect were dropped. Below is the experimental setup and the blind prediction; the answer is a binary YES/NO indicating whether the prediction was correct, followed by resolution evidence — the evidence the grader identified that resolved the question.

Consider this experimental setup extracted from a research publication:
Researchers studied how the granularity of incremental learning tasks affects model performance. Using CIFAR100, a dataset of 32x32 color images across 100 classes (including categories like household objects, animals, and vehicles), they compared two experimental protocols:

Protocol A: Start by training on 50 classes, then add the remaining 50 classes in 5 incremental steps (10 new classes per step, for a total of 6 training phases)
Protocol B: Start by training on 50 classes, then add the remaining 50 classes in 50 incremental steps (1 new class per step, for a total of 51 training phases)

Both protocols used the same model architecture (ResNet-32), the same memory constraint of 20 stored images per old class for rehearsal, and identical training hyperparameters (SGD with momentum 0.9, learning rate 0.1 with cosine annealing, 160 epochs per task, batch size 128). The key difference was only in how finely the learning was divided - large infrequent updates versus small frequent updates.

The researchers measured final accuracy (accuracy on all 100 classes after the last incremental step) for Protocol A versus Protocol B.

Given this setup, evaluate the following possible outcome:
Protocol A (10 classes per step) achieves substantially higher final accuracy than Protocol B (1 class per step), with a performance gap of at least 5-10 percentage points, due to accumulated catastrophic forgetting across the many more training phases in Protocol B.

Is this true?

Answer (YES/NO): YES